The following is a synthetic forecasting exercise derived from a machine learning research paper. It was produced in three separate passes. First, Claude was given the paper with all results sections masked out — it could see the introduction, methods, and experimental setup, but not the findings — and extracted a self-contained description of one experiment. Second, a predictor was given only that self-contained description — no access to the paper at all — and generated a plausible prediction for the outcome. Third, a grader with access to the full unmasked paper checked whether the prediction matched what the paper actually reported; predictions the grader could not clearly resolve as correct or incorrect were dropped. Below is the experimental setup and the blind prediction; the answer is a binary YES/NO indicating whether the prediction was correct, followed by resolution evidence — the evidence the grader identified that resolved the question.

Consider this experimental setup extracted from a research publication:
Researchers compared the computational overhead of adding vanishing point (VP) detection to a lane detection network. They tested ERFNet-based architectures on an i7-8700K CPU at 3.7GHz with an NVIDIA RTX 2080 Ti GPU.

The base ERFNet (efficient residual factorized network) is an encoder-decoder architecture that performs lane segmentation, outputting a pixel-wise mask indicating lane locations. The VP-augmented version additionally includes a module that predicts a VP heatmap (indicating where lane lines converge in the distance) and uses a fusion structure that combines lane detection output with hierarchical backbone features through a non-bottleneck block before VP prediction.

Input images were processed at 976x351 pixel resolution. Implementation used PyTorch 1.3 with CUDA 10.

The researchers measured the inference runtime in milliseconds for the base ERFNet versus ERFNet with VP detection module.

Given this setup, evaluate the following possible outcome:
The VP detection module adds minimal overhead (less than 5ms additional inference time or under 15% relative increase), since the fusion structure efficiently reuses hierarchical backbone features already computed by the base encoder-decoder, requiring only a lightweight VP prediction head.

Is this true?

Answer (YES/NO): YES